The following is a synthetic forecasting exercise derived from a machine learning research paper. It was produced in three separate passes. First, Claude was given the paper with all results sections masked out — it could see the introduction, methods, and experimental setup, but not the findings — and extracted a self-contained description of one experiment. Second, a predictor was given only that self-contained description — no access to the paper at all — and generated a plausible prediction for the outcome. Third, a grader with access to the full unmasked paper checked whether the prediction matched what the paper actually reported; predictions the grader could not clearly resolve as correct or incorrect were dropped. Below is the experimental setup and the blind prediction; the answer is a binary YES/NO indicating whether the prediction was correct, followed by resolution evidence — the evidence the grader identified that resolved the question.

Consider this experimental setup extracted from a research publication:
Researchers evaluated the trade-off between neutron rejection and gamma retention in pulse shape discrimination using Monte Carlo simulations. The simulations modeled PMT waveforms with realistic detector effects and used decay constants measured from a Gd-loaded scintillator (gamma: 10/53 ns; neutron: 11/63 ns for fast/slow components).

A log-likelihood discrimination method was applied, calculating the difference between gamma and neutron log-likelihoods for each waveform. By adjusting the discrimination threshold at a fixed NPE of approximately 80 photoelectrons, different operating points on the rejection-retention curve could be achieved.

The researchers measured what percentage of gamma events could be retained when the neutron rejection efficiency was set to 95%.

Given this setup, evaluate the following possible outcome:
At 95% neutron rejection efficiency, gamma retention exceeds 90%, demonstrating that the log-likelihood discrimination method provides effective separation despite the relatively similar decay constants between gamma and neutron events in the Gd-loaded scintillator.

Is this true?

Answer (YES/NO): YES